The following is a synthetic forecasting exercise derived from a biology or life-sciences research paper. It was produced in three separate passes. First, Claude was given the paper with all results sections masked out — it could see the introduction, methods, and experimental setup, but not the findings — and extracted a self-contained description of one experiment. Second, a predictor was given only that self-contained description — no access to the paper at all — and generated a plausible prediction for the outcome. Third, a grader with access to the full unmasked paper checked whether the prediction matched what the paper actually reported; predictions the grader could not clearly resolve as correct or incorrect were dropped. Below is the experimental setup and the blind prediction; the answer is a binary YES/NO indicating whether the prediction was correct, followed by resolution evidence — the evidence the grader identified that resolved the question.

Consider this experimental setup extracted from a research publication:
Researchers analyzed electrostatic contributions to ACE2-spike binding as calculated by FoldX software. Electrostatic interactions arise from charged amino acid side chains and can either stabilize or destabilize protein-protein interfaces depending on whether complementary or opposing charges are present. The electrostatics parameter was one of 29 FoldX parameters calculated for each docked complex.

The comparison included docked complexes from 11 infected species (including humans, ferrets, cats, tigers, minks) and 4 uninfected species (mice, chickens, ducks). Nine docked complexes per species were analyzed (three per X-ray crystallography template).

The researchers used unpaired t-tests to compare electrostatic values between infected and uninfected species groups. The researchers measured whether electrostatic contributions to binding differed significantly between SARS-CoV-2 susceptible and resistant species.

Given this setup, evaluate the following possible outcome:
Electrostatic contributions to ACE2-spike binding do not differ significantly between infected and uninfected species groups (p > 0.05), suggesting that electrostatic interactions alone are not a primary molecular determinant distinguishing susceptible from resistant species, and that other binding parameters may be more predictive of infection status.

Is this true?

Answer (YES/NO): YES